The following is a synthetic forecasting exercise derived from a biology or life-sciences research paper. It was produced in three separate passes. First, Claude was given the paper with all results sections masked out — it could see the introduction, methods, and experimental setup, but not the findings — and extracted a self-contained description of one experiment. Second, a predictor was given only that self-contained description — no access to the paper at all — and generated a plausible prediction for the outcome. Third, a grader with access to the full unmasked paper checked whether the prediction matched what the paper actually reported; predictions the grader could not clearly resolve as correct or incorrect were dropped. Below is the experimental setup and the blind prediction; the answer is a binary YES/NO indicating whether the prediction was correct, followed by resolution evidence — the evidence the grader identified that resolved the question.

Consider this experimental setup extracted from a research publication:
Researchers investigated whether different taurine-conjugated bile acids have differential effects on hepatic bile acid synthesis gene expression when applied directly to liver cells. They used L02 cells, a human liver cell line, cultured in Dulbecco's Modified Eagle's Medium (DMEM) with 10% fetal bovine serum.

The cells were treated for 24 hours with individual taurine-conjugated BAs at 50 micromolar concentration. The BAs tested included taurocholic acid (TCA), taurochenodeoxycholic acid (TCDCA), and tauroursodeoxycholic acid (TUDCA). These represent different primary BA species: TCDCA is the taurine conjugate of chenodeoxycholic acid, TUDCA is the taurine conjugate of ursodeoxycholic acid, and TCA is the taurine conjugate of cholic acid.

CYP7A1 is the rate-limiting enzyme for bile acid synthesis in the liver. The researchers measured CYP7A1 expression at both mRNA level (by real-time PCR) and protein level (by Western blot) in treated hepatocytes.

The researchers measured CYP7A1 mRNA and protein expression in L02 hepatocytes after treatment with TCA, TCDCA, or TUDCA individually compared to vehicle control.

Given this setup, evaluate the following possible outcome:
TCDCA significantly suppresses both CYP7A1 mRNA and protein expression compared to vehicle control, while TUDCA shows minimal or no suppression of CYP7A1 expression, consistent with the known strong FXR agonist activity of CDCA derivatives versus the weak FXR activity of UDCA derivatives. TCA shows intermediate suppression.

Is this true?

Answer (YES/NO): NO